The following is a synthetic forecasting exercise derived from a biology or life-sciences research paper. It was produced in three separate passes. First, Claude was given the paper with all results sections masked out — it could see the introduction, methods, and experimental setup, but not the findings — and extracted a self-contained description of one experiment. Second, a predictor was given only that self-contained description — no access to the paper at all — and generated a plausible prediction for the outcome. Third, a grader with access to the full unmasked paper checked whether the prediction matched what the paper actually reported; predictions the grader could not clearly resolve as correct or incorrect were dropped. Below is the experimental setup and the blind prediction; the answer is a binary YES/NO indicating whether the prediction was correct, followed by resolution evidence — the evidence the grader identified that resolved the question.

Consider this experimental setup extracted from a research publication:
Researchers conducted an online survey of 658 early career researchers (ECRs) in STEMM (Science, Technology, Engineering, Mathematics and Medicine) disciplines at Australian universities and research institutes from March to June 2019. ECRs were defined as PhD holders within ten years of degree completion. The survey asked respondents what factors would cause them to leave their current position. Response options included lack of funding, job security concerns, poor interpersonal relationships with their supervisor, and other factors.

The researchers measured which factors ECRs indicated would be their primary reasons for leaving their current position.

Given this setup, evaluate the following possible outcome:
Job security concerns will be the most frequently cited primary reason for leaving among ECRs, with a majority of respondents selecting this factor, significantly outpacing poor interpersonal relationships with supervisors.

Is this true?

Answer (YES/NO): NO